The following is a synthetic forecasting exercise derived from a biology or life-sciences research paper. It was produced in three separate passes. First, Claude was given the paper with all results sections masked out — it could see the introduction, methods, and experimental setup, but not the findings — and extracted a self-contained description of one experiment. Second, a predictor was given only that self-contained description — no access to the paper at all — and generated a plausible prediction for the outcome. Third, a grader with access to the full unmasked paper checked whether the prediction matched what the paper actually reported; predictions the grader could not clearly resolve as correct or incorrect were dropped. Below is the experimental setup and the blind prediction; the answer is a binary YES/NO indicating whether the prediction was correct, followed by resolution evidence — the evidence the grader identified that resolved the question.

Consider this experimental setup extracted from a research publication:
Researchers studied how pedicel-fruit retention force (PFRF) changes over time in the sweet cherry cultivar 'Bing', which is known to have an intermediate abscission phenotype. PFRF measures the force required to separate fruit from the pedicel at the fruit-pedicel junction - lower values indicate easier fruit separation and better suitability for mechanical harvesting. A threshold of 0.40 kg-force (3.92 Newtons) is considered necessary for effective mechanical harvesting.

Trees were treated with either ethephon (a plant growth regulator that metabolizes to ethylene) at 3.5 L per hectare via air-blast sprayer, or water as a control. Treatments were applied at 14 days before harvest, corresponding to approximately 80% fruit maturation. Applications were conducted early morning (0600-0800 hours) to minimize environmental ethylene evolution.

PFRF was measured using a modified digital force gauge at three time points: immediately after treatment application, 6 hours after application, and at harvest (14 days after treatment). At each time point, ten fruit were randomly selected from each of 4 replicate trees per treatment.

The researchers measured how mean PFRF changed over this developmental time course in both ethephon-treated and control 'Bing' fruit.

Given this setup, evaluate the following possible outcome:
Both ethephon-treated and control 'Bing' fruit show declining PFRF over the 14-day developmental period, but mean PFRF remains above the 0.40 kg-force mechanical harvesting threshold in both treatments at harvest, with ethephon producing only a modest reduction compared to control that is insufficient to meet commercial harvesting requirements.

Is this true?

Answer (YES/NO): NO